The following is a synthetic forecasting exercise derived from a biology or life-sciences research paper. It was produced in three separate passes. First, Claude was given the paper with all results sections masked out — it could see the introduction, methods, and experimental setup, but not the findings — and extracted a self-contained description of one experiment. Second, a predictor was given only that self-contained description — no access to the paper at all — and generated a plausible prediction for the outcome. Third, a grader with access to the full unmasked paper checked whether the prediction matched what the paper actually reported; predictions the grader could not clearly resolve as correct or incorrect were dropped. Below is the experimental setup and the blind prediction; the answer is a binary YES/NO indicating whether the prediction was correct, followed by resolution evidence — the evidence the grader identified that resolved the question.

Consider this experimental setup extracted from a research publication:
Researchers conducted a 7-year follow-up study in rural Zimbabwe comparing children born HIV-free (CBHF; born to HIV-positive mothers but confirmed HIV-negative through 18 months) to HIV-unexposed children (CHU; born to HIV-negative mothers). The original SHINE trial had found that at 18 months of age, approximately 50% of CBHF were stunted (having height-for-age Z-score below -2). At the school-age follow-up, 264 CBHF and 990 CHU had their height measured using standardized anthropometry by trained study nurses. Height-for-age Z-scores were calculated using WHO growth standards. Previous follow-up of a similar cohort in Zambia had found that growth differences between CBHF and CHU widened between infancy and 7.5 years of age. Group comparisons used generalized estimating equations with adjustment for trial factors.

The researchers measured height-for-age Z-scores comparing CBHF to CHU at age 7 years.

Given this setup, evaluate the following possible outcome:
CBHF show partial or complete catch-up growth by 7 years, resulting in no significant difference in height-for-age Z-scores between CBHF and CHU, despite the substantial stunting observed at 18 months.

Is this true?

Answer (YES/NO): YES